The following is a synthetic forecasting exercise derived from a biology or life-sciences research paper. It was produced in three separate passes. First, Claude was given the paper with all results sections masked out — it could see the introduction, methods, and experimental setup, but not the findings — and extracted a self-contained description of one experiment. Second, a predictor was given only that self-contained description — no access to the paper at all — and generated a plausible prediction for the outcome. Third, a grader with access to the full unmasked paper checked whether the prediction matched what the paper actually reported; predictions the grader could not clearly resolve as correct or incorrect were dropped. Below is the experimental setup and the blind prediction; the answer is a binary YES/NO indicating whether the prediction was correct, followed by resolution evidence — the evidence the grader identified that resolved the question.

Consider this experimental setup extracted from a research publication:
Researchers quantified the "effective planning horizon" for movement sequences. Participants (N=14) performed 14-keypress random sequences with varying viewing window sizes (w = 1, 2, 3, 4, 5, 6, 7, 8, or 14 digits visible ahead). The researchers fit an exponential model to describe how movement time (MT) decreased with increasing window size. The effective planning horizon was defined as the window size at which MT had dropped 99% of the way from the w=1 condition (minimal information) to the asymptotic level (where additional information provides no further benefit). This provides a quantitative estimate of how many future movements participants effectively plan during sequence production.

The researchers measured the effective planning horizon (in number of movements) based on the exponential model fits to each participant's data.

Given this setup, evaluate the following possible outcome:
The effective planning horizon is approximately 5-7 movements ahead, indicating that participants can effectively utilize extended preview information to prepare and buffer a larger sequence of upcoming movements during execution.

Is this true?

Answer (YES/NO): NO